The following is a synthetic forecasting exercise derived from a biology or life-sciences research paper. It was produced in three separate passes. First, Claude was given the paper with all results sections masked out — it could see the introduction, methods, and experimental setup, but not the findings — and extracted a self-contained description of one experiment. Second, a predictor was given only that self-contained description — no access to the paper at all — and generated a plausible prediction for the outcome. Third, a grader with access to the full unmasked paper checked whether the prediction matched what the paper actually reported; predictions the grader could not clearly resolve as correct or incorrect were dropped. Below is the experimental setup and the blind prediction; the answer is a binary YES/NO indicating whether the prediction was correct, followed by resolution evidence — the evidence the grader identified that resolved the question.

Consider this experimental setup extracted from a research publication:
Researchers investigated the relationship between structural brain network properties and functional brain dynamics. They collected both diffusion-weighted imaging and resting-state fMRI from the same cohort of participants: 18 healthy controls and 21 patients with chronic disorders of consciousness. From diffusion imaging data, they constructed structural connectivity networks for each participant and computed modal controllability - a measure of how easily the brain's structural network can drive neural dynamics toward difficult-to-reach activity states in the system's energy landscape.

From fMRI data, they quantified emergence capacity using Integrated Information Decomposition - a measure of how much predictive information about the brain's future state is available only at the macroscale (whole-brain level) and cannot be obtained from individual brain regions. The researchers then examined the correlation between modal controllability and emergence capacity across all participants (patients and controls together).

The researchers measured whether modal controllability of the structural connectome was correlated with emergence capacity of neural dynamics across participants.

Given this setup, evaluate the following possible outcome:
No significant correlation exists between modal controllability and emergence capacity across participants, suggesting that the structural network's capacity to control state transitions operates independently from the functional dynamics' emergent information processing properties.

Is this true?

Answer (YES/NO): NO